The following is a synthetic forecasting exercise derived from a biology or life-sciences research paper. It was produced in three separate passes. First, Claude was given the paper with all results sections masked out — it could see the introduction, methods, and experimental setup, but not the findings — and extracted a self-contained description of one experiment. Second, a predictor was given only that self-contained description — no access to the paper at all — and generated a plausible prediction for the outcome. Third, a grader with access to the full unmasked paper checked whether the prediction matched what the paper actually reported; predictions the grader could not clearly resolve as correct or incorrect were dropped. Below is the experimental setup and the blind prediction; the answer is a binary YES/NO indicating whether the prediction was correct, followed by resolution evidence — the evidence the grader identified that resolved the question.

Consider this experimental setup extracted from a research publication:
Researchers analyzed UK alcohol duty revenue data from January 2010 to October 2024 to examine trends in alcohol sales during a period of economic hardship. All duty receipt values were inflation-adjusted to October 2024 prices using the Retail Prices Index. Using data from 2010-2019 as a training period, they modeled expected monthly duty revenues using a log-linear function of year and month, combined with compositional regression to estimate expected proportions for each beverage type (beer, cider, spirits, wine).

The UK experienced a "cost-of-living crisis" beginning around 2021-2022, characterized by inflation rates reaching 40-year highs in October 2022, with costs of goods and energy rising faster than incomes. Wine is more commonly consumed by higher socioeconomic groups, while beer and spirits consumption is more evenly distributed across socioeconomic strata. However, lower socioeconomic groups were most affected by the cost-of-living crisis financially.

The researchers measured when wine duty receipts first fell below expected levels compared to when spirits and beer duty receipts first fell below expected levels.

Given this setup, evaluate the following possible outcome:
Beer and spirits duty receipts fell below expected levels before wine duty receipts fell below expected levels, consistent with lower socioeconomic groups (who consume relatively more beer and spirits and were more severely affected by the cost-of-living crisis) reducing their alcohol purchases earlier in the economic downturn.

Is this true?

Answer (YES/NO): NO